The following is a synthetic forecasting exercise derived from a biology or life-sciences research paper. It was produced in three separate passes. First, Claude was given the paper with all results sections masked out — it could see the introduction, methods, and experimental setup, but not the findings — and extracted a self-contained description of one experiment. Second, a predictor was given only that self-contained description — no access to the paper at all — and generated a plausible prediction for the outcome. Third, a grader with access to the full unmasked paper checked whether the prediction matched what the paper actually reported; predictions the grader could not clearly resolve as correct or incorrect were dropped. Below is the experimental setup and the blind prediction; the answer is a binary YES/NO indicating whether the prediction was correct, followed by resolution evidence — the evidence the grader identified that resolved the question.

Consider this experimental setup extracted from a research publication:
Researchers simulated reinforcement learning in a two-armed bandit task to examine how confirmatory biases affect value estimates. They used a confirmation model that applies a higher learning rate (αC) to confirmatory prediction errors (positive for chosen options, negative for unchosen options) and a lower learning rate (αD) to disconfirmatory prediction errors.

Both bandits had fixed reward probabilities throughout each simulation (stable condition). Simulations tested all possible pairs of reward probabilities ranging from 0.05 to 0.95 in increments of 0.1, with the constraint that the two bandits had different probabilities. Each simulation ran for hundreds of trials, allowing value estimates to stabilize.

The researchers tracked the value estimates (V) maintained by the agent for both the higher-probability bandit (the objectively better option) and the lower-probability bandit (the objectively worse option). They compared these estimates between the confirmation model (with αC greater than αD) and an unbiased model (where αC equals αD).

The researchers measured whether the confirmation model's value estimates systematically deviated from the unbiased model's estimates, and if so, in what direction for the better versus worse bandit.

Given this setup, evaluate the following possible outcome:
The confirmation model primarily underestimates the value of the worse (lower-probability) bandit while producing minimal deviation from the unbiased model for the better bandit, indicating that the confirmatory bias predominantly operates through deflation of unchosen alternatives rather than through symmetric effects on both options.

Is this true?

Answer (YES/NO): NO